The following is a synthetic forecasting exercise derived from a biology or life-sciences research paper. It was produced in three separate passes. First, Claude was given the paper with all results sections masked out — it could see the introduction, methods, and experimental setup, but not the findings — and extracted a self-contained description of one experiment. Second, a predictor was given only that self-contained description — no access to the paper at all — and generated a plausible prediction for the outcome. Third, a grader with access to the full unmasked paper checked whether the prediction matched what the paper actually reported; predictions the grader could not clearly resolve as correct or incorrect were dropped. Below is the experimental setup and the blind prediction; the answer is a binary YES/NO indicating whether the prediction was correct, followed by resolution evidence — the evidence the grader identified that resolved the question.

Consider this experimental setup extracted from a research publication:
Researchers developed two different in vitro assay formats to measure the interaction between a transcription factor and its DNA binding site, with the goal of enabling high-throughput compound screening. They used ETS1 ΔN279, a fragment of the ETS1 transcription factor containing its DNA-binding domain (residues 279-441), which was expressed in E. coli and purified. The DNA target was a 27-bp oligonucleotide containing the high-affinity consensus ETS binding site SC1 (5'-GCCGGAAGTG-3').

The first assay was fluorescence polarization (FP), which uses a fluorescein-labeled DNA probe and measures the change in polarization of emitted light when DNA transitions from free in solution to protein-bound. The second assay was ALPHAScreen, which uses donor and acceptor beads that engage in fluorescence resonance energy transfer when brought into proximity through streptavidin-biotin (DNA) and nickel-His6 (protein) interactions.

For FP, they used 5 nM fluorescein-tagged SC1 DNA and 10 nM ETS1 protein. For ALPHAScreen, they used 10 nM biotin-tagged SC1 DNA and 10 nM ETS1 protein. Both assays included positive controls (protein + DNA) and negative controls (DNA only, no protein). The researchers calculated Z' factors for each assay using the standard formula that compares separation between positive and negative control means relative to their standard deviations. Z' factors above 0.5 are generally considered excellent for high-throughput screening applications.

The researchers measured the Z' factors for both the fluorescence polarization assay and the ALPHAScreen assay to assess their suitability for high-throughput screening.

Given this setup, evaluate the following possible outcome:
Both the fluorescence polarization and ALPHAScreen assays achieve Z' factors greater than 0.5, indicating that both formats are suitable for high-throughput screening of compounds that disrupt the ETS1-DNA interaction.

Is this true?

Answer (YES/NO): NO